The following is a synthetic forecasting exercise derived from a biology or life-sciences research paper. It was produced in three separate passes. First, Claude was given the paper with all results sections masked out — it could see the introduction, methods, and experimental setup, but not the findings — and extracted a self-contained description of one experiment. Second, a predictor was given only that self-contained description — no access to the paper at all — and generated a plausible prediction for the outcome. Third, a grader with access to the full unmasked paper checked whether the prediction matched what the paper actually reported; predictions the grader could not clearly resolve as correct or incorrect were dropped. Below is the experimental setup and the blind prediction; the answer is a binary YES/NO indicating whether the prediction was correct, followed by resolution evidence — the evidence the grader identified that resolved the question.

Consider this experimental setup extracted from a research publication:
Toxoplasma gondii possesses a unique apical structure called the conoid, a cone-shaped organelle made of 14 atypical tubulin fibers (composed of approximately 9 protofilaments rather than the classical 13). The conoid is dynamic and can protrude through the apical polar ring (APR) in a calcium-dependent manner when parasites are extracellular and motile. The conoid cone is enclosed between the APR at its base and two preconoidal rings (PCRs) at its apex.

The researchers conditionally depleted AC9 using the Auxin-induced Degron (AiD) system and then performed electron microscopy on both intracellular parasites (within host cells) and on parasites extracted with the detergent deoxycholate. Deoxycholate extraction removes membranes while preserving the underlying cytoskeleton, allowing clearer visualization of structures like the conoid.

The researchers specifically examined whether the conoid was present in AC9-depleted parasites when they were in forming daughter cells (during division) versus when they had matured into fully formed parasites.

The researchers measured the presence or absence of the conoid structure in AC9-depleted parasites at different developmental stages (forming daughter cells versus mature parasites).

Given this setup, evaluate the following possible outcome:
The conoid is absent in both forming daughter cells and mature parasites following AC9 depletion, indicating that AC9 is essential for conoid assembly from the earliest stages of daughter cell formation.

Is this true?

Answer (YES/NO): NO